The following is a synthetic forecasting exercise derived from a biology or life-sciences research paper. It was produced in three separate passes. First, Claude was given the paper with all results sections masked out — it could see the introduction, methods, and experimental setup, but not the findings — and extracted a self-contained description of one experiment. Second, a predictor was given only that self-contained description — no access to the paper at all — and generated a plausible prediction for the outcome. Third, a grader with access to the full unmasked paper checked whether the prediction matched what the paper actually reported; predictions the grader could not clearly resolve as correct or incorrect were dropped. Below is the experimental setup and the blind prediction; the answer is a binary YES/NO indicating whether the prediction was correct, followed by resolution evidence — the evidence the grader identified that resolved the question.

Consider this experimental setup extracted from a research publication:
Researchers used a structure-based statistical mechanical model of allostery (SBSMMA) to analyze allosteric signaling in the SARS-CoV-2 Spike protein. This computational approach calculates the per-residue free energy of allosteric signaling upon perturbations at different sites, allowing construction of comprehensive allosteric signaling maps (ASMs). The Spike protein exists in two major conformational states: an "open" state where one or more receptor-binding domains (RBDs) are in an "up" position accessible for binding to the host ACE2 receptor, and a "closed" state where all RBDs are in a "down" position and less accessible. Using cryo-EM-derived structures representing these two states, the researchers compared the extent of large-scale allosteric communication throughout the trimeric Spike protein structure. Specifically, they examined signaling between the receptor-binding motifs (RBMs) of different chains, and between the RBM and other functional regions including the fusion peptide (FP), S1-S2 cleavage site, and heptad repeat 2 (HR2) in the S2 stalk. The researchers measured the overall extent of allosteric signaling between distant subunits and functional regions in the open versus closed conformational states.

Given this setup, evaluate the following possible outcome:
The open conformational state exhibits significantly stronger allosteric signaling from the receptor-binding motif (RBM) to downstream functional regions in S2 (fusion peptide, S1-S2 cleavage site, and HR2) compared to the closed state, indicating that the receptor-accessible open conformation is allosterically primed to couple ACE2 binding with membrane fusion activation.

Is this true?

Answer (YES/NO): YES